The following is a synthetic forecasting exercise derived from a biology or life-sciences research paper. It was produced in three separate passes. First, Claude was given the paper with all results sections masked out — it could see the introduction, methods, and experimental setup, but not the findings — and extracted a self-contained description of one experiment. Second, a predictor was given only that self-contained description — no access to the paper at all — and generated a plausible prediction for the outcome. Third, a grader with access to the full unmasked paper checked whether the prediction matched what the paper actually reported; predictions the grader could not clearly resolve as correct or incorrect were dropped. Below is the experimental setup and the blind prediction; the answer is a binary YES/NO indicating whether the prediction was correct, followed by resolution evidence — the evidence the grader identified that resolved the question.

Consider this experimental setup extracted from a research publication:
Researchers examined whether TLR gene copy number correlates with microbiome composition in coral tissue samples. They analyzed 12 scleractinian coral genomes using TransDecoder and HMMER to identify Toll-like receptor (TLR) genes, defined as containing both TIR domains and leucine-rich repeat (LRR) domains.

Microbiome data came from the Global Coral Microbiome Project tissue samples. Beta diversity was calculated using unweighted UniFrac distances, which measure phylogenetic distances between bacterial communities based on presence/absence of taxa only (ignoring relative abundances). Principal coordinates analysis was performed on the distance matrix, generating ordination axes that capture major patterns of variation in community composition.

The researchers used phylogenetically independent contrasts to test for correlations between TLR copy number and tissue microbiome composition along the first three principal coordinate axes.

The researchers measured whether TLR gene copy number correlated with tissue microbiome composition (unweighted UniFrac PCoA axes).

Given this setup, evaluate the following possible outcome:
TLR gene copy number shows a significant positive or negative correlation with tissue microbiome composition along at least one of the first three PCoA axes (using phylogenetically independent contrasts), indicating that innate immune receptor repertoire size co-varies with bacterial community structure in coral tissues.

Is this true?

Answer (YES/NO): YES